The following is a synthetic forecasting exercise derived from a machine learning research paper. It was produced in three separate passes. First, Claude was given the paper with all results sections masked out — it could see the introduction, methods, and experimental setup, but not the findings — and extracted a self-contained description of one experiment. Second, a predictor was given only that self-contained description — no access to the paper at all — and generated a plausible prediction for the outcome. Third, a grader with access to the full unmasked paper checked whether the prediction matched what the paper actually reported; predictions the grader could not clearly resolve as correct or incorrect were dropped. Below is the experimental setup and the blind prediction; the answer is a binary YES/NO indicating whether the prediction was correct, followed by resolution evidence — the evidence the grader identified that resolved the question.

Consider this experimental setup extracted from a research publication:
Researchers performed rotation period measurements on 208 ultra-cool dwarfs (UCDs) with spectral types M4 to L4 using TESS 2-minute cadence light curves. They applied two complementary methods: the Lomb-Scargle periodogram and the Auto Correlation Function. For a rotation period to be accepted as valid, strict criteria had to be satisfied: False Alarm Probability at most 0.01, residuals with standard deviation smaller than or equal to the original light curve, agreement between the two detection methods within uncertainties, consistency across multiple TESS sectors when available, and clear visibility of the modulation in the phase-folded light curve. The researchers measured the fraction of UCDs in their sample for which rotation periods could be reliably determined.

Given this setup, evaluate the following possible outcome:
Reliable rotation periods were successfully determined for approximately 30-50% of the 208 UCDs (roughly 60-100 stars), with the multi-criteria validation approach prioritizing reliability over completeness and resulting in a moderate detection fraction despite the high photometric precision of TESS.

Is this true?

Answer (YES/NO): YES